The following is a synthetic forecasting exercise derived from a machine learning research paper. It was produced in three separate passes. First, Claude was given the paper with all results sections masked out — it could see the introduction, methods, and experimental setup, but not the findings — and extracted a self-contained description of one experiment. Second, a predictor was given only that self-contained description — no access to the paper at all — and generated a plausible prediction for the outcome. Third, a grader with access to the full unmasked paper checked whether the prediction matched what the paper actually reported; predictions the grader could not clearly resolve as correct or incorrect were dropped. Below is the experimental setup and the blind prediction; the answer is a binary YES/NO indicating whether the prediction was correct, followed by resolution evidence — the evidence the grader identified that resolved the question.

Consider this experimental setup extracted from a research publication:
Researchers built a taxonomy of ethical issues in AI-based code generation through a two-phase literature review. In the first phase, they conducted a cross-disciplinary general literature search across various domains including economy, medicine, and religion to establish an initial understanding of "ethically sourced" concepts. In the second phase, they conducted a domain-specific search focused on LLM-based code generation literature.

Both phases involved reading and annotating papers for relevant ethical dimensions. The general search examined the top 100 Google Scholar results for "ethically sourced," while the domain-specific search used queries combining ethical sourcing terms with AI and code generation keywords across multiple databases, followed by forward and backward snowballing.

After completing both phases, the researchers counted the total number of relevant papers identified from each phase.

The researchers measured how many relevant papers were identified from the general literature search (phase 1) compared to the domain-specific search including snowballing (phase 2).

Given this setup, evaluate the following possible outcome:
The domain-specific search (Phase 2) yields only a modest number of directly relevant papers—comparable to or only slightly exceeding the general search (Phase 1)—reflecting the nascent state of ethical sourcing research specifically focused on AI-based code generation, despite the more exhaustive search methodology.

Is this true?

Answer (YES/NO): NO